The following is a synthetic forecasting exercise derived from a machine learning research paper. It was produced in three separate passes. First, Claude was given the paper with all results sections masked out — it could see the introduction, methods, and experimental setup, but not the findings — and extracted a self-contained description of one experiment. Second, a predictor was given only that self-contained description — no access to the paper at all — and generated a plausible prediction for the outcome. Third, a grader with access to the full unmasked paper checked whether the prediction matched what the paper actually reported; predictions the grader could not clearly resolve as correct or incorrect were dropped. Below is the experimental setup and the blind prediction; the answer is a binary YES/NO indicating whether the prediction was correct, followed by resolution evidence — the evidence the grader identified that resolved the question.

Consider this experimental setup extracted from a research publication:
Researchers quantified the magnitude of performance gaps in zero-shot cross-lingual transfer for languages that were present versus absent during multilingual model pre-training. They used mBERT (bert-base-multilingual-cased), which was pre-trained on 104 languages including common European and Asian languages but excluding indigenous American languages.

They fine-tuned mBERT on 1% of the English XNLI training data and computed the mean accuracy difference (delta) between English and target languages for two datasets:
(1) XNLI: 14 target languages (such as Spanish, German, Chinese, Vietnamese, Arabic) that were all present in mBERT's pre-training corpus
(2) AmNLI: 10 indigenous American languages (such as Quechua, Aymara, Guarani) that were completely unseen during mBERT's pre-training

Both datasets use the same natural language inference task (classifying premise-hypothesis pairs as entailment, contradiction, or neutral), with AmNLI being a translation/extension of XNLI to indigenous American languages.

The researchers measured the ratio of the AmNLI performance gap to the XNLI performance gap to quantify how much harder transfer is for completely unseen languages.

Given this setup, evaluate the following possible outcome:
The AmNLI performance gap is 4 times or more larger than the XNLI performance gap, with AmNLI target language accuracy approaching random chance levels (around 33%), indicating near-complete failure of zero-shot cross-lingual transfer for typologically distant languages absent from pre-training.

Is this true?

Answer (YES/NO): NO